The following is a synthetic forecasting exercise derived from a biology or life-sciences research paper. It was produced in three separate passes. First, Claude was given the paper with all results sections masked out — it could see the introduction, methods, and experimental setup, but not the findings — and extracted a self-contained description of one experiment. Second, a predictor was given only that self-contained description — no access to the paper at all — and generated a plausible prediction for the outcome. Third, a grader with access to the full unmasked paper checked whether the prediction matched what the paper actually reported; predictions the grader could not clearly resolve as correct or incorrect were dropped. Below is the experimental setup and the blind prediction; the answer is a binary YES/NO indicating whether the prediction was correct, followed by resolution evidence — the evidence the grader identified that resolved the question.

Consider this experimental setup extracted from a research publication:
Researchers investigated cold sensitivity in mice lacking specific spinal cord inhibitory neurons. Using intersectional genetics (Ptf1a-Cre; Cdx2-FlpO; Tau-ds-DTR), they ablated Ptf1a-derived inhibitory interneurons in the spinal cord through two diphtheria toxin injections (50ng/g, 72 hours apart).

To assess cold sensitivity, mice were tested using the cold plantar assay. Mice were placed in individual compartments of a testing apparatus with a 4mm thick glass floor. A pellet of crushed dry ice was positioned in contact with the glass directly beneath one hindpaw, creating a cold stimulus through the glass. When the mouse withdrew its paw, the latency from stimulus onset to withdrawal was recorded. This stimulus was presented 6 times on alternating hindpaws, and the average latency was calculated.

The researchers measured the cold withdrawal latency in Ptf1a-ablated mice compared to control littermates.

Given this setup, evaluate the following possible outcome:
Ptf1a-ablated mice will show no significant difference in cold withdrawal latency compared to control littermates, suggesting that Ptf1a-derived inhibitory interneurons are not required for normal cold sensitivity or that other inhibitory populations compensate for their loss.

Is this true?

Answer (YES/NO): YES